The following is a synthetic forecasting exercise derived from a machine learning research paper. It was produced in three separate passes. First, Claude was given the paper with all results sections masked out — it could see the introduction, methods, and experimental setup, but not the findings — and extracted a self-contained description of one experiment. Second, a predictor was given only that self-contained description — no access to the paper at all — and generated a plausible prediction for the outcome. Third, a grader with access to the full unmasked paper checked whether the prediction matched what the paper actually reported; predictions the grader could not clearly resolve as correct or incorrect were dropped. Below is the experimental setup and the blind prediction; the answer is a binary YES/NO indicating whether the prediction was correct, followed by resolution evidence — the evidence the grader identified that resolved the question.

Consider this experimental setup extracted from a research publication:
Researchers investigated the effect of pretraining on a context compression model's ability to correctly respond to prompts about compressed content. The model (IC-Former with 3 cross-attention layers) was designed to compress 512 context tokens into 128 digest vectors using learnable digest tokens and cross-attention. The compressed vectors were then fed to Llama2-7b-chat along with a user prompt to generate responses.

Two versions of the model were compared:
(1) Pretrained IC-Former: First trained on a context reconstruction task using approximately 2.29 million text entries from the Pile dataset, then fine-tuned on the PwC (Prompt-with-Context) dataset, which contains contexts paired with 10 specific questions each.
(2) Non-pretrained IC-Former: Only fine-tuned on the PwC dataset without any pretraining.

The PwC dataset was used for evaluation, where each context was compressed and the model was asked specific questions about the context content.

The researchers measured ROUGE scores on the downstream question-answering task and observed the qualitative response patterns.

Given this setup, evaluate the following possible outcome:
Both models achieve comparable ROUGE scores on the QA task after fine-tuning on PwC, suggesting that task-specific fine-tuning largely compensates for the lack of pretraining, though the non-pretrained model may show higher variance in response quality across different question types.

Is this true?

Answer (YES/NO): NO